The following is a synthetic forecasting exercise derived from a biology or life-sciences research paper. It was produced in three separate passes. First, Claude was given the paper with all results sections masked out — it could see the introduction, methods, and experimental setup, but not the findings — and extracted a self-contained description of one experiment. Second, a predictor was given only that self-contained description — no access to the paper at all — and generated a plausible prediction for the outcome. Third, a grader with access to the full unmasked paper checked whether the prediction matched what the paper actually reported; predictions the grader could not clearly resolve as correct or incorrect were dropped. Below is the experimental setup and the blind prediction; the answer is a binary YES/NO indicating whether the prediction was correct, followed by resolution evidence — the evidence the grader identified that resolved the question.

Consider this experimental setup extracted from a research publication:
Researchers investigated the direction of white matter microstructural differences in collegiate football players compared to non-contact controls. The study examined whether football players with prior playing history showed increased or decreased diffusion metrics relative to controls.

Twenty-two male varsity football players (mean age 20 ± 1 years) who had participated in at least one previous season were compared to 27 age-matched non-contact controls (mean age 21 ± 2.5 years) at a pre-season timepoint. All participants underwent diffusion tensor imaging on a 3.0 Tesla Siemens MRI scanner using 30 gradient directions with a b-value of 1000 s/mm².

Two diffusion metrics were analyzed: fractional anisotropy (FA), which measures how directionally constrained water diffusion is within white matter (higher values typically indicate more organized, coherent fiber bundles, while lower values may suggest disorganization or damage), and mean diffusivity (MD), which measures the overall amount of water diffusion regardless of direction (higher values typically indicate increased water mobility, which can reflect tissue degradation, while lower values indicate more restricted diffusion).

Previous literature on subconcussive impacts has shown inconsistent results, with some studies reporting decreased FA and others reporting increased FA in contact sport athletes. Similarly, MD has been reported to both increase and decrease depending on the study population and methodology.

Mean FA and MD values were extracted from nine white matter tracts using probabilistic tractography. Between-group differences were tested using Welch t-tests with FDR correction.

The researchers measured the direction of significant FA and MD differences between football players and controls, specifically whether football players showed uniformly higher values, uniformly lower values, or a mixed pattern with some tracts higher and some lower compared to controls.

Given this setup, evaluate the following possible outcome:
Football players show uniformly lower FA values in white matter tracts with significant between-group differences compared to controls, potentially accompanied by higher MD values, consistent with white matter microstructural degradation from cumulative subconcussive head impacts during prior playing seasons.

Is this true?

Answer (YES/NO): NO